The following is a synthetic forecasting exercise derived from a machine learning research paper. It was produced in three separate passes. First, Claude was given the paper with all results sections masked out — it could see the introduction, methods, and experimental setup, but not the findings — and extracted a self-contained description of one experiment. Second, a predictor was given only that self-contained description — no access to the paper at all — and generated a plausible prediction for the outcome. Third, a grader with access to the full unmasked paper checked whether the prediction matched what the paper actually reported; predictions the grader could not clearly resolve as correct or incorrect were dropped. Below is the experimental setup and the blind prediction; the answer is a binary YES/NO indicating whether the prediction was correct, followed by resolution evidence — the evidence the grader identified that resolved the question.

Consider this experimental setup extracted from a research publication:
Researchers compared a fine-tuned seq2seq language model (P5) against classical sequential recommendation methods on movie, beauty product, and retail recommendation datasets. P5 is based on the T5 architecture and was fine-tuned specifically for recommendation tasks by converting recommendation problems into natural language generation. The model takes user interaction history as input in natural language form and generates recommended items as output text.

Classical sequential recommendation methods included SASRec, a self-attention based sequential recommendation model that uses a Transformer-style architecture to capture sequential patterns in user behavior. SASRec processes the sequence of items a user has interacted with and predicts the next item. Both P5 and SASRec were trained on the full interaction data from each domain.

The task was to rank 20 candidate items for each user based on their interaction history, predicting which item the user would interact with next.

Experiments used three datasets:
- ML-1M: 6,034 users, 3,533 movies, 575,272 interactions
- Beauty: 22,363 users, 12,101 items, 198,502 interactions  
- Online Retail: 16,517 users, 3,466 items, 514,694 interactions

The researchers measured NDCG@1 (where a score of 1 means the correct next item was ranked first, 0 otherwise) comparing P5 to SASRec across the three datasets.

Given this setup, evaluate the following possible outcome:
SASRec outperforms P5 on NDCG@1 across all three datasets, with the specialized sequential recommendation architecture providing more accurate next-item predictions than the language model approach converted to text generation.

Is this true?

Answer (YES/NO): YES